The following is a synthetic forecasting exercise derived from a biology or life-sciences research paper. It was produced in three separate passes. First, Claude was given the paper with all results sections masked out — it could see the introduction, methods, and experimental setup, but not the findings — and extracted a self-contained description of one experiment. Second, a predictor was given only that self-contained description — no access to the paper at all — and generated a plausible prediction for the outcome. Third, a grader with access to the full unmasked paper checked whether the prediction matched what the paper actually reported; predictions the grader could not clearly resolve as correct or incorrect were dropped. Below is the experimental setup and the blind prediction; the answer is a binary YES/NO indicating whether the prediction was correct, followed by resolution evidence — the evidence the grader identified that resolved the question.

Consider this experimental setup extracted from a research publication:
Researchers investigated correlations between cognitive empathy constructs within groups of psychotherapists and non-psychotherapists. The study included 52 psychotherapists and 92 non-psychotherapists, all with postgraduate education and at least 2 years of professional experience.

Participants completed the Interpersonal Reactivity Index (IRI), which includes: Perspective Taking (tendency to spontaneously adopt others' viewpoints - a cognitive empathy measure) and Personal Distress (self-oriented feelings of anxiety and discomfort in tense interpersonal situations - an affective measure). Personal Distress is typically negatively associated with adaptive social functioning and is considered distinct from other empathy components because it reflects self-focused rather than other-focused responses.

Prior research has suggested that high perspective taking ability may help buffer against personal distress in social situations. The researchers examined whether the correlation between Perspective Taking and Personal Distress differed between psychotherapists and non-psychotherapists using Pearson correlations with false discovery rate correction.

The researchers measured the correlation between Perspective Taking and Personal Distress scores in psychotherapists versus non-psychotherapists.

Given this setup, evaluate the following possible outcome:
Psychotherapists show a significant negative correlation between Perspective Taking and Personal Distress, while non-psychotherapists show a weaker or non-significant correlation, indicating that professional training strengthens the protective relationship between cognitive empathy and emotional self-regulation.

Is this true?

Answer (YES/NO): YES